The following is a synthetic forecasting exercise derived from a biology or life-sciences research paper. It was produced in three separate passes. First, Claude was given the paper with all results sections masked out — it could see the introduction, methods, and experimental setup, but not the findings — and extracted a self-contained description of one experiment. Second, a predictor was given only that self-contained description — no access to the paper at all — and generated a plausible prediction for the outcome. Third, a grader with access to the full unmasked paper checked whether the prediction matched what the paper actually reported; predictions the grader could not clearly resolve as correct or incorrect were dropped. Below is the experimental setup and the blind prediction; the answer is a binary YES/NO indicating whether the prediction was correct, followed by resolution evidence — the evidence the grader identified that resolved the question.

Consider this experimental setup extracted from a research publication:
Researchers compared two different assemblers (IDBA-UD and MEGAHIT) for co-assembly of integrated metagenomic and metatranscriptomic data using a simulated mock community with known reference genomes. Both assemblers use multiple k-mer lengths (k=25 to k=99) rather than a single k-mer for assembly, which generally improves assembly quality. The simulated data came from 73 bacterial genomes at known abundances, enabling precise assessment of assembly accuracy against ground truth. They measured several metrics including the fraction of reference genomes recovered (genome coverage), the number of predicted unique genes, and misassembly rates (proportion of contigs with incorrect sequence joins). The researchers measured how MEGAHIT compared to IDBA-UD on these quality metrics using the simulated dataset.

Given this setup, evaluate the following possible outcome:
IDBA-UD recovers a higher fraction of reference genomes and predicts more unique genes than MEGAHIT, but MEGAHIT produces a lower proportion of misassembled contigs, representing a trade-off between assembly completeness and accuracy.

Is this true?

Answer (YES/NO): NO